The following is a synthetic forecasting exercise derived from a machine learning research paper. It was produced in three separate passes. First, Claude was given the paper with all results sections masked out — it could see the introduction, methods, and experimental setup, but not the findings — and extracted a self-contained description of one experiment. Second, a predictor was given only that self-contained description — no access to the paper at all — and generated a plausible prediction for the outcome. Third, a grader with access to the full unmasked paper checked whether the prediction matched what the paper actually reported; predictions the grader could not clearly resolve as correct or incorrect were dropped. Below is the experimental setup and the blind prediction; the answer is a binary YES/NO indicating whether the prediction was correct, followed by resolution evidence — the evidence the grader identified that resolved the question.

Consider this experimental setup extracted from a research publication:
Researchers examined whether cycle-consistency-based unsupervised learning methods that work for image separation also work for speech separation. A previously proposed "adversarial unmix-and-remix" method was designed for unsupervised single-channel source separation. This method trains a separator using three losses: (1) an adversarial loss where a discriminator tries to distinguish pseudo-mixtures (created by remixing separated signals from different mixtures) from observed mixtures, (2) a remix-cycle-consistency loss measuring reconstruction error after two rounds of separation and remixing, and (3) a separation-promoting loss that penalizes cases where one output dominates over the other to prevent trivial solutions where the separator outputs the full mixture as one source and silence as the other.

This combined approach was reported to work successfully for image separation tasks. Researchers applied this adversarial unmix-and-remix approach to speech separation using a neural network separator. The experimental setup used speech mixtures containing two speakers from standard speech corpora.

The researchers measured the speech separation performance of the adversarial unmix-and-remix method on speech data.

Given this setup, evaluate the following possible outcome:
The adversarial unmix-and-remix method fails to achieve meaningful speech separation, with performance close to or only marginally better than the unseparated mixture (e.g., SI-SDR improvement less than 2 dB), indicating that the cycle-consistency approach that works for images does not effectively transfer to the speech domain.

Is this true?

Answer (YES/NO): YES